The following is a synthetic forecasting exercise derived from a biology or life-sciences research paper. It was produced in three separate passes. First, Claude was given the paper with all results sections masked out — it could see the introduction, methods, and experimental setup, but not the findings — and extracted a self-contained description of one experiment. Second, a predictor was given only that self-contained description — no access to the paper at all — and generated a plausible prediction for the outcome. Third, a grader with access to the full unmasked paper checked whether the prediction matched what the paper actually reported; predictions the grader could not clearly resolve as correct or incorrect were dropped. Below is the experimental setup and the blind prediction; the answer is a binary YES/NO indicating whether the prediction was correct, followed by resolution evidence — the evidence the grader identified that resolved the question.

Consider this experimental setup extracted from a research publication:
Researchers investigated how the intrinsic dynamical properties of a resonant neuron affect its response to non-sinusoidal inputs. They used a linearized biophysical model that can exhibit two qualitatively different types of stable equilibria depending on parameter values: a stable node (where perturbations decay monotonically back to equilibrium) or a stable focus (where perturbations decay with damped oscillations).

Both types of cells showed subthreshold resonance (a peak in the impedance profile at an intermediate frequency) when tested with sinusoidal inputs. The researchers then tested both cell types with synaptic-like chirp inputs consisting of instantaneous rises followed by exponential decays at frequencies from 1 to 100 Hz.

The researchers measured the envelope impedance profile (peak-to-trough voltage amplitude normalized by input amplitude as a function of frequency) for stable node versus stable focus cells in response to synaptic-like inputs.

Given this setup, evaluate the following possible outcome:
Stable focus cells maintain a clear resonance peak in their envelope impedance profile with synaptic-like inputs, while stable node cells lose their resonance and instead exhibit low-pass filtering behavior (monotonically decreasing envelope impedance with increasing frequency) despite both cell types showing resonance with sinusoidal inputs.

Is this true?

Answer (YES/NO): NO